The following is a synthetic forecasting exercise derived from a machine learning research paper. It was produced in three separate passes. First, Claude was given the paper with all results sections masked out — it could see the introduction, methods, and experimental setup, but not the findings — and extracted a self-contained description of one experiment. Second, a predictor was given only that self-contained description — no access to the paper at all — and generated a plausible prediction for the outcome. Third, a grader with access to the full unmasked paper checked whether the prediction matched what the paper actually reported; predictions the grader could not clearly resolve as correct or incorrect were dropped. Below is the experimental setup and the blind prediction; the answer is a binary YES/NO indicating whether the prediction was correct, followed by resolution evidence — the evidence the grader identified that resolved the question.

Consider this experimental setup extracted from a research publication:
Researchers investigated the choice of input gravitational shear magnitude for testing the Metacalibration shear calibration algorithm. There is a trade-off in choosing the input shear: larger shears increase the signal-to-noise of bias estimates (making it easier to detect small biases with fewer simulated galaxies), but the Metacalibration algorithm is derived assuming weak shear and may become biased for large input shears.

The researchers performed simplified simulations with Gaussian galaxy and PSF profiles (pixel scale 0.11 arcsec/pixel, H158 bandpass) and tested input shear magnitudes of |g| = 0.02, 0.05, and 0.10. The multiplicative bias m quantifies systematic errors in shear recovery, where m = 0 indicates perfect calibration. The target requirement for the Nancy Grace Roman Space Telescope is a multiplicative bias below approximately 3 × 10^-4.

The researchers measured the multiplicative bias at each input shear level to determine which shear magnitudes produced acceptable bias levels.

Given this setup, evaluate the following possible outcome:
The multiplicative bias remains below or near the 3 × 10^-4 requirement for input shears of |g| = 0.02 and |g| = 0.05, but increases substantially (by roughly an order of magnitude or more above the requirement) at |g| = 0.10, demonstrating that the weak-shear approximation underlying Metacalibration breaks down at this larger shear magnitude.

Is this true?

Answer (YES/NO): NO